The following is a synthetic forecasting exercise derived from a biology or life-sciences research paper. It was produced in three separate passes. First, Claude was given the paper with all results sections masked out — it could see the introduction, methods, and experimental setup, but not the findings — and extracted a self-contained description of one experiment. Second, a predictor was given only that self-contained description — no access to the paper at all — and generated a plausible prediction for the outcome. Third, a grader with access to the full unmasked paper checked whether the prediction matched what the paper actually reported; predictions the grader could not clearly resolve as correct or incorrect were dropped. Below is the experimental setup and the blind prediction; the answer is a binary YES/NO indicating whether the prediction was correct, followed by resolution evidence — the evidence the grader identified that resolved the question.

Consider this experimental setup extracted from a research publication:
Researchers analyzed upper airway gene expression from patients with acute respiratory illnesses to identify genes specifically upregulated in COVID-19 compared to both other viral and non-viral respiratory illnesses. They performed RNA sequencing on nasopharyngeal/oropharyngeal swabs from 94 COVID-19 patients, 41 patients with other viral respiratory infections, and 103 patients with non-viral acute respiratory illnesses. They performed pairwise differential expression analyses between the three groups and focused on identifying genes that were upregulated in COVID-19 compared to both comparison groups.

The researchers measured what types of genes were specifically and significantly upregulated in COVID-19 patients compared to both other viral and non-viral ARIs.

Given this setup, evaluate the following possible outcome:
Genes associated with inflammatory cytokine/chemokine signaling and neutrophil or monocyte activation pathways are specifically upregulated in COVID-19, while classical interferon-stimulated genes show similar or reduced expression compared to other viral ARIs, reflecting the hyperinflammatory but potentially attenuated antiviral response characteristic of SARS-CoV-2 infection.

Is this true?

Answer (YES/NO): NO